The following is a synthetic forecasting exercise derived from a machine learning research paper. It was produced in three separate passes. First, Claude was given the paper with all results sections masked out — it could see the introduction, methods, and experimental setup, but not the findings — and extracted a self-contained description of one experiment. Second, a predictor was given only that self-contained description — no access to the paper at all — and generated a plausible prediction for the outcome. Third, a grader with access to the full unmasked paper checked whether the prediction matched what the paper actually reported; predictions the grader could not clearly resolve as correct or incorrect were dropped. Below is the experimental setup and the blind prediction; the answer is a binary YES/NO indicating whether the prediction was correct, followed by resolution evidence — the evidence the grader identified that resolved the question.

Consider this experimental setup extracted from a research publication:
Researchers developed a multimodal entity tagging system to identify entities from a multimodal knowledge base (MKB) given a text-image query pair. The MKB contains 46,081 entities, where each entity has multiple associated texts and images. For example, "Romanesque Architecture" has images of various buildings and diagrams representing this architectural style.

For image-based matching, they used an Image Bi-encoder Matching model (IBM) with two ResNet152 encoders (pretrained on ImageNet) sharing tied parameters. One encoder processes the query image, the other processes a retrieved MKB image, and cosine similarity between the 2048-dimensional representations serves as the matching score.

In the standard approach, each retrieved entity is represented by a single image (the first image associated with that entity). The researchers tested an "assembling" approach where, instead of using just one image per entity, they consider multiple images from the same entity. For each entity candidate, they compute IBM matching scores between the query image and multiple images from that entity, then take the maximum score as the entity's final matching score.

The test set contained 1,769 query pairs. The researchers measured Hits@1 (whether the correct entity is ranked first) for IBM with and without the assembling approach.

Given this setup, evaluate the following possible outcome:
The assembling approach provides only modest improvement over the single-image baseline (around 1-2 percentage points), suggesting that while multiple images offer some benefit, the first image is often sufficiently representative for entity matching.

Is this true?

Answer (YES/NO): NO